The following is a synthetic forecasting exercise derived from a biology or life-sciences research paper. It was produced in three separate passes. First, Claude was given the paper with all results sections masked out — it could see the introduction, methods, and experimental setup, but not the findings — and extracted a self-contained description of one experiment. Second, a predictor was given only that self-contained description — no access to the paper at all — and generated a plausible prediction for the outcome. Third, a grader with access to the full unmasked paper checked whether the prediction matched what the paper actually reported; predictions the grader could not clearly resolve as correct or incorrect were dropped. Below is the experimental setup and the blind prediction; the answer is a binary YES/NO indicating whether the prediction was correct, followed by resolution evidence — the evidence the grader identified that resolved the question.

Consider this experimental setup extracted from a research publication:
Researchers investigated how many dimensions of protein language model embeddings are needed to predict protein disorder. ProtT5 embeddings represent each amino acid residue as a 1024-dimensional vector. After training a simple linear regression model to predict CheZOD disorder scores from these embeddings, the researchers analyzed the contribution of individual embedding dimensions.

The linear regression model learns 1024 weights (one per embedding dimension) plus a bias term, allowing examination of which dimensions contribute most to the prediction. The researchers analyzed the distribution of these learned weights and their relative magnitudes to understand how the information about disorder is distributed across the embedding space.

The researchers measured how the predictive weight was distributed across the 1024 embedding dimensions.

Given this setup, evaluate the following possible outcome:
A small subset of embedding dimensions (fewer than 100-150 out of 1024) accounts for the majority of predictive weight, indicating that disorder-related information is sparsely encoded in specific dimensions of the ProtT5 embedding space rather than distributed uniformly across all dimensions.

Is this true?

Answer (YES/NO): YES